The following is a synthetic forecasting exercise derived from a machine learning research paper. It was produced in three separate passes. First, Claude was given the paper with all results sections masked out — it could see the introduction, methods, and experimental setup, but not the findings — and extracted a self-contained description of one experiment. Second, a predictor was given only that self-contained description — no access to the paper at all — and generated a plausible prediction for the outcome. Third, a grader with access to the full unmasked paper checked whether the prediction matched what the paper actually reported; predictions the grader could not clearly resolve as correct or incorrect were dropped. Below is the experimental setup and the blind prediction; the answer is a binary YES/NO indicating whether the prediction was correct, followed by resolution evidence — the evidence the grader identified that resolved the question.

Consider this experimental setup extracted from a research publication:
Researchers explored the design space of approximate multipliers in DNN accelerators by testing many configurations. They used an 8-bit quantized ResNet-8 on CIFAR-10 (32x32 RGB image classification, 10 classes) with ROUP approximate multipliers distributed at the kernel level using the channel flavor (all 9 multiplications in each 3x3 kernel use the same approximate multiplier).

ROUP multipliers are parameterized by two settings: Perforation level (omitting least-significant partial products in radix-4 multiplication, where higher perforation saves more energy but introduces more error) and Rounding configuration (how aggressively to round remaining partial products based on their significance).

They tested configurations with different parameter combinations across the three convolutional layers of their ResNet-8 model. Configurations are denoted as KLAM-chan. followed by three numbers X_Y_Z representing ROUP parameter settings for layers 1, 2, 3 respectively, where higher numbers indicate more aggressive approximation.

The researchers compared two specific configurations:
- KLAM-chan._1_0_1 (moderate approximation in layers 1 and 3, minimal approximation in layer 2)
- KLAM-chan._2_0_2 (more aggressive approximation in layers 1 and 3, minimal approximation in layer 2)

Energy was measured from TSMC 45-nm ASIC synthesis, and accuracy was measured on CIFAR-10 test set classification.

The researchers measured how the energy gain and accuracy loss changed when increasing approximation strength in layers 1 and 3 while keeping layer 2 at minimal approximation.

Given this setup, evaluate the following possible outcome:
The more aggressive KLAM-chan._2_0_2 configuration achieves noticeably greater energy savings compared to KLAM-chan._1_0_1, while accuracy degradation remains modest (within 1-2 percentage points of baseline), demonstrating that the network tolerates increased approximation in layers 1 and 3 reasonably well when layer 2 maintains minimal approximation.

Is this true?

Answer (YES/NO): NO